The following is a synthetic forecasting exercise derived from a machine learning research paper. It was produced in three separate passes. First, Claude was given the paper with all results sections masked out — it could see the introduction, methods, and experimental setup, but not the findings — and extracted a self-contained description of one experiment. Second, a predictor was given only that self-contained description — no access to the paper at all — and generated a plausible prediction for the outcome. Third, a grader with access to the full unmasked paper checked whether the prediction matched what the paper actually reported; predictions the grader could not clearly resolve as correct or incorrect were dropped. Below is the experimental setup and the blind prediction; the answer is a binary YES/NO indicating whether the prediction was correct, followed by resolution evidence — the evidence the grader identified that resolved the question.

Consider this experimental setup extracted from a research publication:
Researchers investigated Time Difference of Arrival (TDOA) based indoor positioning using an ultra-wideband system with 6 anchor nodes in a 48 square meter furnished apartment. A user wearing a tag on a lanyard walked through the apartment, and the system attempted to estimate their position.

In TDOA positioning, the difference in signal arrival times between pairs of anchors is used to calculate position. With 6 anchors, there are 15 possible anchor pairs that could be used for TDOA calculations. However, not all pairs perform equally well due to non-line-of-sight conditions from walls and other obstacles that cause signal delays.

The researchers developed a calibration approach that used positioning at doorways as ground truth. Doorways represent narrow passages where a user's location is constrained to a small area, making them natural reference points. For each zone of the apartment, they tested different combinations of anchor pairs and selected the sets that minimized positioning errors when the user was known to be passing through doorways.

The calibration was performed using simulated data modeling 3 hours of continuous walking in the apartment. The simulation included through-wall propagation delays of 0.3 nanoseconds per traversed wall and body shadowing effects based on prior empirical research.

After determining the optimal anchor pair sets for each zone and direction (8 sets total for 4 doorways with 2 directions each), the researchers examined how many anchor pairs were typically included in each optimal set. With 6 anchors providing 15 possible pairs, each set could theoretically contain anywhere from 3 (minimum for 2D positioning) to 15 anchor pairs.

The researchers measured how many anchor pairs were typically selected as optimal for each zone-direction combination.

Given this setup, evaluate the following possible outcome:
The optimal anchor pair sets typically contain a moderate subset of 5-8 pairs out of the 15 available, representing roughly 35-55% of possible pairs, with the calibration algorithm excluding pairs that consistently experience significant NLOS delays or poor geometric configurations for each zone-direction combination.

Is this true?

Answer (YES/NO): NO